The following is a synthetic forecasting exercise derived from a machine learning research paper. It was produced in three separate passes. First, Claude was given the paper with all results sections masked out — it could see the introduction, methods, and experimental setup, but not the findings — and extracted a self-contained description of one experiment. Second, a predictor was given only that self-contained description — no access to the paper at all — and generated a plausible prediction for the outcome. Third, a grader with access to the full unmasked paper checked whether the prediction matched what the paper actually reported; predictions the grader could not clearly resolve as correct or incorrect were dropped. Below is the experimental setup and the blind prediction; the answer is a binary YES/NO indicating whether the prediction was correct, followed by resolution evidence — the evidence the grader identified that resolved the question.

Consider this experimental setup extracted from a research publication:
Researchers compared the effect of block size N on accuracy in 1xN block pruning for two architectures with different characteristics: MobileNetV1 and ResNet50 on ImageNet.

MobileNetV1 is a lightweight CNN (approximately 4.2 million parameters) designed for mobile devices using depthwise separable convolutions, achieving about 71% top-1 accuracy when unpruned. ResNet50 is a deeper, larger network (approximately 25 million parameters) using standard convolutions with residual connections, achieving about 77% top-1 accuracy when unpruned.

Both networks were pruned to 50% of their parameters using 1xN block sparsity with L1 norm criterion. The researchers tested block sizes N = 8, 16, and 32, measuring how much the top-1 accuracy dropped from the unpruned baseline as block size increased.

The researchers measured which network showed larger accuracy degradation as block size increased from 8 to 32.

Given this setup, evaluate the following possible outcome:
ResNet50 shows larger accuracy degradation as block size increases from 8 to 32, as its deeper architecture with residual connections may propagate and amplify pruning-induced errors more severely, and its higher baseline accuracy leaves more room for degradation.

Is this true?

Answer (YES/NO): NO